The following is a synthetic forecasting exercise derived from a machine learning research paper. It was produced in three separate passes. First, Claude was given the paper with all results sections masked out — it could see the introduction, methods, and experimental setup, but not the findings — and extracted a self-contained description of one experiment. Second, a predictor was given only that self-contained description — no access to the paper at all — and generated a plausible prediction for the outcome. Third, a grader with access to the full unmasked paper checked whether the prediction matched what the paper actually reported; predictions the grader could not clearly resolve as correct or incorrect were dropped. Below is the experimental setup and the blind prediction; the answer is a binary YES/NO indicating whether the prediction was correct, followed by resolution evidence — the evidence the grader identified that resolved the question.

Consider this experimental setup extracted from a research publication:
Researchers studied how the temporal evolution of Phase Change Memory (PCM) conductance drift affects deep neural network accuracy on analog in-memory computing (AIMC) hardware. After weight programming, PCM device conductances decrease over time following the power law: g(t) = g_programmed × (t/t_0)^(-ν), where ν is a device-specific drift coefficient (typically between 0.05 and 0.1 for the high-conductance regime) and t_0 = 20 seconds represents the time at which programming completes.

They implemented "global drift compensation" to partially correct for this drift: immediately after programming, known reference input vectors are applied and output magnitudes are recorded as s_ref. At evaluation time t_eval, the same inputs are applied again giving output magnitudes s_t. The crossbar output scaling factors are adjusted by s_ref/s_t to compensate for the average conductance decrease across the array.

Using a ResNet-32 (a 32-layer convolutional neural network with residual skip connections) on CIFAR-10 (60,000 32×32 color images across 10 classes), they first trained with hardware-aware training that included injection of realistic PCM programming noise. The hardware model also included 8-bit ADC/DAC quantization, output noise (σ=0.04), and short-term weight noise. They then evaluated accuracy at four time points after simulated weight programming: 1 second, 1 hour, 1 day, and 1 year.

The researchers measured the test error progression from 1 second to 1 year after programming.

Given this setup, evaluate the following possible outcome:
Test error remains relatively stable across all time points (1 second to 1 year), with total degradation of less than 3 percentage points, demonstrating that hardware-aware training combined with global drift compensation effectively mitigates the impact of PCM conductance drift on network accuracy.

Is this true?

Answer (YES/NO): YES